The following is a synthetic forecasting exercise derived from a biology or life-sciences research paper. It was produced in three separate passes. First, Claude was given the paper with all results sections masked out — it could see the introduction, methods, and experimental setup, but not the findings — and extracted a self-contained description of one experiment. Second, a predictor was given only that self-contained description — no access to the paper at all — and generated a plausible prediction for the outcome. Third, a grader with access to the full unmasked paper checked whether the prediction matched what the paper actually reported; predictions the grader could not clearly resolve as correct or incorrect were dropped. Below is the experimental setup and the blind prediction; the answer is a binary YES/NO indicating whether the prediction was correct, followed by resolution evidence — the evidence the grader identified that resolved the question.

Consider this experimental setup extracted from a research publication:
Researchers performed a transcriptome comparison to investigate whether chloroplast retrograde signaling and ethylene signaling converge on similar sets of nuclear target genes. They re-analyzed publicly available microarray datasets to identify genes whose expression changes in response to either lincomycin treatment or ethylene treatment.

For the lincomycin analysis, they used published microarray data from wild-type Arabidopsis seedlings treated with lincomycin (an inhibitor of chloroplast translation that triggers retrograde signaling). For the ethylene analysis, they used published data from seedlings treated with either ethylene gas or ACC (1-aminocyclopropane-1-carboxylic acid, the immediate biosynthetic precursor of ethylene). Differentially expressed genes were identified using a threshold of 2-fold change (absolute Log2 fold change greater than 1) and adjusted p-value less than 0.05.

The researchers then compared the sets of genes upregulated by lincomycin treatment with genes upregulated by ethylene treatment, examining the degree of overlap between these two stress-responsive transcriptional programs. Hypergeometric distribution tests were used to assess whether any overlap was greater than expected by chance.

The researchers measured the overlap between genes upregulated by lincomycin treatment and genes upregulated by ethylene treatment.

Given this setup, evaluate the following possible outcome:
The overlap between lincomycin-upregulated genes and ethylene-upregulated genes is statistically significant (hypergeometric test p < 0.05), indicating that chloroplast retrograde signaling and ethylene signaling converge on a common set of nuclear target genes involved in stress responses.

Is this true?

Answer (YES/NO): YES